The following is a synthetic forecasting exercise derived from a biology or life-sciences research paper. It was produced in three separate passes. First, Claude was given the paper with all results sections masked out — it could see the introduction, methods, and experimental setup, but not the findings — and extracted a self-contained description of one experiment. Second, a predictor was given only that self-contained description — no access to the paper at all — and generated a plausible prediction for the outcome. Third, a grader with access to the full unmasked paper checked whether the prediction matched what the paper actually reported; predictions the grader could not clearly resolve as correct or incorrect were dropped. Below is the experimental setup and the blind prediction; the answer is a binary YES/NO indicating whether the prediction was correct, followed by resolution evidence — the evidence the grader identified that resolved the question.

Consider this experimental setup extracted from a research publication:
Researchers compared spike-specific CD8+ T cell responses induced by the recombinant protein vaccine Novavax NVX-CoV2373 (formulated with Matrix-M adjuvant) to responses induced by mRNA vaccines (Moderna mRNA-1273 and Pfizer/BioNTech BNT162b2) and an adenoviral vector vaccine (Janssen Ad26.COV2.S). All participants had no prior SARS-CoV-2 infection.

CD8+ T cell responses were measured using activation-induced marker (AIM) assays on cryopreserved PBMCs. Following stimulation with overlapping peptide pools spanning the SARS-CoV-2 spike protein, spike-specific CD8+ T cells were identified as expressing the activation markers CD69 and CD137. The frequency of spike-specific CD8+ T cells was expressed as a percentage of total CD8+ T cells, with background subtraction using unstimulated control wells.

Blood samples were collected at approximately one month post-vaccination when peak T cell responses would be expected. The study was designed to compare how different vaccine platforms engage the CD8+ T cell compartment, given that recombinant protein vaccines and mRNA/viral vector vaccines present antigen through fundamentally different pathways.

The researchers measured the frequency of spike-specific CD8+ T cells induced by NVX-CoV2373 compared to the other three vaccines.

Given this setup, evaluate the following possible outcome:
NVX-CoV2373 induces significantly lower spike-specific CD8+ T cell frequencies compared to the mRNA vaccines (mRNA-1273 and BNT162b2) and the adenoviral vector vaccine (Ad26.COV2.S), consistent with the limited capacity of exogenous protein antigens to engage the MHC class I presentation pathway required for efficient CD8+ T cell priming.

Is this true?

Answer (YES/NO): YES